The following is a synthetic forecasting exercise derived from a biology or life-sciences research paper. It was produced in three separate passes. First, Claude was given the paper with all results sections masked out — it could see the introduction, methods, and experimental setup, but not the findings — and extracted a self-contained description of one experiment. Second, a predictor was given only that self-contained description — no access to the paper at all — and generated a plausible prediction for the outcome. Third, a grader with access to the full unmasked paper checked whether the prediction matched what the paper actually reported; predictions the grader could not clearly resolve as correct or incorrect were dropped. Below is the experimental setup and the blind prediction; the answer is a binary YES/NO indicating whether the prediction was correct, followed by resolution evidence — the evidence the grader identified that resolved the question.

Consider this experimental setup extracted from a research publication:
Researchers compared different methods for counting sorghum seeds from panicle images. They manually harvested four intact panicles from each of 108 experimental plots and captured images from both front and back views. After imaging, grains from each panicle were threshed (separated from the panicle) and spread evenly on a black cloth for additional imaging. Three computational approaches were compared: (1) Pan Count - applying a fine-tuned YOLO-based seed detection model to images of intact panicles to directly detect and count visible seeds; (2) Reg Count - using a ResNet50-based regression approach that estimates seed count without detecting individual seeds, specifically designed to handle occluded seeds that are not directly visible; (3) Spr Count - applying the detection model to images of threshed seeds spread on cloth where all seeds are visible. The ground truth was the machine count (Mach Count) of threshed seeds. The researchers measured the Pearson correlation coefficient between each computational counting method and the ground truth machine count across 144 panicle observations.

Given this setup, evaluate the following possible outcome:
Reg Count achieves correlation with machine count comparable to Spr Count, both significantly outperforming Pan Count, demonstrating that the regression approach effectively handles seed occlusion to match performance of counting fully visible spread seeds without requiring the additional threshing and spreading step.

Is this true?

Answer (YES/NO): NO